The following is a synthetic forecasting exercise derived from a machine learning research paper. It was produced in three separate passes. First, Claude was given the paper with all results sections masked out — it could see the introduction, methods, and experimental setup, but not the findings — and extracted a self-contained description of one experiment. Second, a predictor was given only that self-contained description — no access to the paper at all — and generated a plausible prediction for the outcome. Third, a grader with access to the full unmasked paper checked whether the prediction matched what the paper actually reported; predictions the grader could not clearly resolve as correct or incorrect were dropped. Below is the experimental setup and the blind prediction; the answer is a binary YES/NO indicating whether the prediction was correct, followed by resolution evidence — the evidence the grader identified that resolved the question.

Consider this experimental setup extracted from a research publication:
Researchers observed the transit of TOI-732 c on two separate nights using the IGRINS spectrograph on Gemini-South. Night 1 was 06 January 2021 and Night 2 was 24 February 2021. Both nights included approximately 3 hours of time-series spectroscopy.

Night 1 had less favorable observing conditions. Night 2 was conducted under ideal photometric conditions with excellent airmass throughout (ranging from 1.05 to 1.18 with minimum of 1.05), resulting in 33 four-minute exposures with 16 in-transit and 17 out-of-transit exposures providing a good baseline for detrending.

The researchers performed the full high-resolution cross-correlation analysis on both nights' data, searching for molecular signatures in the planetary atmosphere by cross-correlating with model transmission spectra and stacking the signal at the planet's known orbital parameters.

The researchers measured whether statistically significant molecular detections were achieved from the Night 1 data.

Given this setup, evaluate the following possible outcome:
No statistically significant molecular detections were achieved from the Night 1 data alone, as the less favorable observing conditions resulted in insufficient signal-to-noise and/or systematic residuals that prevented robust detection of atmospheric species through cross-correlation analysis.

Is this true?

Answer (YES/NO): YES